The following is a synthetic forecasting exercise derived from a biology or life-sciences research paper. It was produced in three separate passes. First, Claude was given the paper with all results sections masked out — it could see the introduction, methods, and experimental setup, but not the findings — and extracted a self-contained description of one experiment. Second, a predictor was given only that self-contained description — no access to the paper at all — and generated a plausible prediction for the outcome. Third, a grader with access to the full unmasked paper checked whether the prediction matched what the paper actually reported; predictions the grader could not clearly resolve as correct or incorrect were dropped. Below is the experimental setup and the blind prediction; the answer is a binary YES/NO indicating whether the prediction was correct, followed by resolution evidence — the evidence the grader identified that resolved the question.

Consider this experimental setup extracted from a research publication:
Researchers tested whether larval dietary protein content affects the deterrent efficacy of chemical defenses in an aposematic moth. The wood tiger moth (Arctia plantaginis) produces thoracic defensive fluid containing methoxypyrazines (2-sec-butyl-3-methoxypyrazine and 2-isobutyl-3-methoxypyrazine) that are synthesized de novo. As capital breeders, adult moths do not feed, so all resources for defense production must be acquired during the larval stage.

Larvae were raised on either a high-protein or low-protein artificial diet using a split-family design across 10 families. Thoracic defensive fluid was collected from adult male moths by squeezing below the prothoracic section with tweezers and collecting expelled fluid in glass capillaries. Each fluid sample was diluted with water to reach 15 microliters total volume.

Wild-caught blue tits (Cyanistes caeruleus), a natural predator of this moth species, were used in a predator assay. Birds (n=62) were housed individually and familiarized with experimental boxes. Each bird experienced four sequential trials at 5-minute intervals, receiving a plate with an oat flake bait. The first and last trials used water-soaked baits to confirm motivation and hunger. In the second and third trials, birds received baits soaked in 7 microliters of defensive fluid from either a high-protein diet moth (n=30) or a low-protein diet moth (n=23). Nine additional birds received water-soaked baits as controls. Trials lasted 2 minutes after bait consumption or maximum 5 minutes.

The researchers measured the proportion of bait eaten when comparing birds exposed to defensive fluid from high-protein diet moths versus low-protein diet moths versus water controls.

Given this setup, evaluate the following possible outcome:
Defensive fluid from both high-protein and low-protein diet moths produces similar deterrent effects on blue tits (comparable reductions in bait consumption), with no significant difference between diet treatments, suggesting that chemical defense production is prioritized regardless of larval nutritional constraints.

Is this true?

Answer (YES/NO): NO